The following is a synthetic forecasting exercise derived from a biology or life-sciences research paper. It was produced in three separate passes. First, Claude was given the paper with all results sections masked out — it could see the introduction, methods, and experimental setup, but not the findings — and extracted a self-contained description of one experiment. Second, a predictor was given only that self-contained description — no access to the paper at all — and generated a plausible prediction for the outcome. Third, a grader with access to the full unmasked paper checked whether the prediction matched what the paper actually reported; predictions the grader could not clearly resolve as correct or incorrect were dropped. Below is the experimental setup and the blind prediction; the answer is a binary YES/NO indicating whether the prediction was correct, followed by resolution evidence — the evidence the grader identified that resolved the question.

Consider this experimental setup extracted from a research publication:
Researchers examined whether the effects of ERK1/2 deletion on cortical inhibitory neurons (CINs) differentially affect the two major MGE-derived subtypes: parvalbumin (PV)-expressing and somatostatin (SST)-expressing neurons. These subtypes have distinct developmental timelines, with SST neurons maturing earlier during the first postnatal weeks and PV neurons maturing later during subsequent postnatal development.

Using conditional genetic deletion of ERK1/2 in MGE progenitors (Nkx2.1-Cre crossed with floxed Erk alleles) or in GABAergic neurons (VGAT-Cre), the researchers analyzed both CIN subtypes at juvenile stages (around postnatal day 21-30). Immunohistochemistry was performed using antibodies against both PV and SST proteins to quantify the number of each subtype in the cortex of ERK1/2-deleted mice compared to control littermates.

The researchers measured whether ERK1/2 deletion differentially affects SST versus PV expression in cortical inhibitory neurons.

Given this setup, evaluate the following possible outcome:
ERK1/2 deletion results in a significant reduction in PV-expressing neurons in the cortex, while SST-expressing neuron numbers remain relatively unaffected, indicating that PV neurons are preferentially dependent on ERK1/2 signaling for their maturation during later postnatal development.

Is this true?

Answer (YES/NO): NO